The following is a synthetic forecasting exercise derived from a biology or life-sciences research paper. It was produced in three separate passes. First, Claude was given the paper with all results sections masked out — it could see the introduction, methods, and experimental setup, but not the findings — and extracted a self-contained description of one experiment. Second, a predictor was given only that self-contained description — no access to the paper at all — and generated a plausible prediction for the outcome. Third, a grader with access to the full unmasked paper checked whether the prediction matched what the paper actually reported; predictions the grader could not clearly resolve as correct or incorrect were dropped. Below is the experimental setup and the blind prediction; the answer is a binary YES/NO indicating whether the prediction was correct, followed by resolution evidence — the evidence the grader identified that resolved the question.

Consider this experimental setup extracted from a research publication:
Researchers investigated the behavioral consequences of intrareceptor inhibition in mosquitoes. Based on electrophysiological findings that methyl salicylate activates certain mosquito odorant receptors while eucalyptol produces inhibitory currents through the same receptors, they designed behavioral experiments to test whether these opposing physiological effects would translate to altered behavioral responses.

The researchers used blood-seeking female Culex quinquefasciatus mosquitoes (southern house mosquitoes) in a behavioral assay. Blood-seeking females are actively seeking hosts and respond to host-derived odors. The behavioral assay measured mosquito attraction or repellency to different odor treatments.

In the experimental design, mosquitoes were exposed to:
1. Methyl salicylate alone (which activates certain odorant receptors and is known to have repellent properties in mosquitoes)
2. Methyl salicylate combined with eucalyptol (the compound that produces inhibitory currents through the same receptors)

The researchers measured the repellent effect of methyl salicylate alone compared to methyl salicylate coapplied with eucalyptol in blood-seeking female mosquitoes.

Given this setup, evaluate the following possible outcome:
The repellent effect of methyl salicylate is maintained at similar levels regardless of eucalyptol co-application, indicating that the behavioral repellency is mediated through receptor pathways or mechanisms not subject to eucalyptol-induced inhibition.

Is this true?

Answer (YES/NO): NO